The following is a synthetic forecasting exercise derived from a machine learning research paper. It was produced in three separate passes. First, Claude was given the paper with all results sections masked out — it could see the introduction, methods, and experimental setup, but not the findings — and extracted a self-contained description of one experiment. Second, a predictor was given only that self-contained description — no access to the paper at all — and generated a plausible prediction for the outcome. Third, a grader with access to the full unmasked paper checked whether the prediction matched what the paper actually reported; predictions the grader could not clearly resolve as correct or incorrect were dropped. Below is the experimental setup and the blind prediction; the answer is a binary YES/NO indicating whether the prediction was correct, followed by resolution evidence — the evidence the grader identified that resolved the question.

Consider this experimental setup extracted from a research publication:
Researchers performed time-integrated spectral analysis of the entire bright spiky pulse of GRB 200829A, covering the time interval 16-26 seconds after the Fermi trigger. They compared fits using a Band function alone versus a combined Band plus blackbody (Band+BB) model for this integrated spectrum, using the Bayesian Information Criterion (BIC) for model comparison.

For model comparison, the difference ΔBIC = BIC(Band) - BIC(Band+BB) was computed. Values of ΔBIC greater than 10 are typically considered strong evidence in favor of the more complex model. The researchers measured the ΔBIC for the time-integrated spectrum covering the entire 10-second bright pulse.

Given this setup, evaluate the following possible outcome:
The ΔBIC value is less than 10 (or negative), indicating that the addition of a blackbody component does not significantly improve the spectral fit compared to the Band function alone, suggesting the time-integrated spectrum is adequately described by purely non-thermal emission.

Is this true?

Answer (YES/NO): NO